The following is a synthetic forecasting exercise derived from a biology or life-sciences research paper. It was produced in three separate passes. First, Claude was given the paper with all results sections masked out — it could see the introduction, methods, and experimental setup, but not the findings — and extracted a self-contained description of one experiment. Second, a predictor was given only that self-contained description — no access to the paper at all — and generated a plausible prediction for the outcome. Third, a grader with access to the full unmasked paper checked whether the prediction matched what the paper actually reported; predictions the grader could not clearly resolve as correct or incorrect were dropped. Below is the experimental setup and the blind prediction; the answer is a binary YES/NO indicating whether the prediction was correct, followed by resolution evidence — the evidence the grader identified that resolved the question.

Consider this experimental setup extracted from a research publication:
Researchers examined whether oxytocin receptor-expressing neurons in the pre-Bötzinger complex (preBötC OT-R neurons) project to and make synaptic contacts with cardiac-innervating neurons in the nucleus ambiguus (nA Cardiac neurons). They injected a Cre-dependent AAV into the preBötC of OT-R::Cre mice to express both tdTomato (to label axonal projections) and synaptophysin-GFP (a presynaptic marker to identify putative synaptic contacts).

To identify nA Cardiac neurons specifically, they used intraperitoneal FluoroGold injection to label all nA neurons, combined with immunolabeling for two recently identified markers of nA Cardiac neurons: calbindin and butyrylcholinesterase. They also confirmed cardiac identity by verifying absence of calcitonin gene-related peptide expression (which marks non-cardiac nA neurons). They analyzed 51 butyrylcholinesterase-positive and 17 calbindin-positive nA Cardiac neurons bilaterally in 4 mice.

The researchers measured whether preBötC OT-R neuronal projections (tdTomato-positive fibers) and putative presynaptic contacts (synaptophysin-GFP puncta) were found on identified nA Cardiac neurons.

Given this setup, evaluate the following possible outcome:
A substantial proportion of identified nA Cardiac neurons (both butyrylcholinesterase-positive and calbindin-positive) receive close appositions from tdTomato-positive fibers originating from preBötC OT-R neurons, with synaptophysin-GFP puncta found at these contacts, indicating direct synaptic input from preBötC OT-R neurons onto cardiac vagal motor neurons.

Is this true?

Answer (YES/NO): YES